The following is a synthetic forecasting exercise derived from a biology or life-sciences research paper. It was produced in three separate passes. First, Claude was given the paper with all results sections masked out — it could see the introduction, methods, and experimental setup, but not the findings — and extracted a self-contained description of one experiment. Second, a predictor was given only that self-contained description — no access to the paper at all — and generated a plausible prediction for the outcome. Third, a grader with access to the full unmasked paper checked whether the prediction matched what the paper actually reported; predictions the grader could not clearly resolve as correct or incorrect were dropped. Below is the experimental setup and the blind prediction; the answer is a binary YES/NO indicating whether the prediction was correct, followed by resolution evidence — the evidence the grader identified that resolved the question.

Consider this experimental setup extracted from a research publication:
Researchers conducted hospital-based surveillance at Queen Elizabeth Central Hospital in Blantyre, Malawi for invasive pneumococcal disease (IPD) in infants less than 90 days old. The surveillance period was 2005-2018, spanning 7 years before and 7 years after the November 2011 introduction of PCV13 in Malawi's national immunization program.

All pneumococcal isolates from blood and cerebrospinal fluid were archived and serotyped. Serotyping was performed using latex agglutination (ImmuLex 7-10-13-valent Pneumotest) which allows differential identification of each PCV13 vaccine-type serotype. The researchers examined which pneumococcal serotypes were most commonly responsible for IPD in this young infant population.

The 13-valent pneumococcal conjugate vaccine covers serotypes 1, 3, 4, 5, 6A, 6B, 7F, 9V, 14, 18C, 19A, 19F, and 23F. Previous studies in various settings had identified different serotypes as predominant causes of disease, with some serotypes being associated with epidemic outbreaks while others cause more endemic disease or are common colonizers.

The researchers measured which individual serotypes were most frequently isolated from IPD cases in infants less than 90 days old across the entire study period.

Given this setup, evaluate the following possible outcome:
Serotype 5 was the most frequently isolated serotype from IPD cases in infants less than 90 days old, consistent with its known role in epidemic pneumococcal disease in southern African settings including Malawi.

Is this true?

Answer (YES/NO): YES